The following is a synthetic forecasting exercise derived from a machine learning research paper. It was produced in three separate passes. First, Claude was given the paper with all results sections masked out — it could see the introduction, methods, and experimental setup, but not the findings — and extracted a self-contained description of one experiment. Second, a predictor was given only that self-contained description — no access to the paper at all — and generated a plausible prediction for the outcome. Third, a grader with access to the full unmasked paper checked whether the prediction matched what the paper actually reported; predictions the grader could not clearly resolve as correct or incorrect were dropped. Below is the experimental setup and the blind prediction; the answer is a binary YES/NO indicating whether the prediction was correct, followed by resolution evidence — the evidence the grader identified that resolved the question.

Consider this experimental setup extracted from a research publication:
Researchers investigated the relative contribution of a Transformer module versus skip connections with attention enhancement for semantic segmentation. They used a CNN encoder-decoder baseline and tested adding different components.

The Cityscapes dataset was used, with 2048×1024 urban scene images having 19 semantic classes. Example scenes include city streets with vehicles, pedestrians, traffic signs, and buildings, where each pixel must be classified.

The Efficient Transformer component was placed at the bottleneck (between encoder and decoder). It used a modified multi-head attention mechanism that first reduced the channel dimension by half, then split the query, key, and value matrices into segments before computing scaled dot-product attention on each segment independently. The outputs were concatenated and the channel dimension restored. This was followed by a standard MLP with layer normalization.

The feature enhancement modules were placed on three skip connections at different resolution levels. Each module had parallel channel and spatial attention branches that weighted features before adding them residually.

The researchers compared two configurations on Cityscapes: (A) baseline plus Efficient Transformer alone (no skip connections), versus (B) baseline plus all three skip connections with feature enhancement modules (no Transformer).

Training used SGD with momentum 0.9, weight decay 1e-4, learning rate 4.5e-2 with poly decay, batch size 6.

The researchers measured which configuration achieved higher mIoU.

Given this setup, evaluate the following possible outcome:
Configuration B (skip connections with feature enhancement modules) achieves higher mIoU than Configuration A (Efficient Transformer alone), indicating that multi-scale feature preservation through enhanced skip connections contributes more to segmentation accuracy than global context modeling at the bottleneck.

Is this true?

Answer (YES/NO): NO